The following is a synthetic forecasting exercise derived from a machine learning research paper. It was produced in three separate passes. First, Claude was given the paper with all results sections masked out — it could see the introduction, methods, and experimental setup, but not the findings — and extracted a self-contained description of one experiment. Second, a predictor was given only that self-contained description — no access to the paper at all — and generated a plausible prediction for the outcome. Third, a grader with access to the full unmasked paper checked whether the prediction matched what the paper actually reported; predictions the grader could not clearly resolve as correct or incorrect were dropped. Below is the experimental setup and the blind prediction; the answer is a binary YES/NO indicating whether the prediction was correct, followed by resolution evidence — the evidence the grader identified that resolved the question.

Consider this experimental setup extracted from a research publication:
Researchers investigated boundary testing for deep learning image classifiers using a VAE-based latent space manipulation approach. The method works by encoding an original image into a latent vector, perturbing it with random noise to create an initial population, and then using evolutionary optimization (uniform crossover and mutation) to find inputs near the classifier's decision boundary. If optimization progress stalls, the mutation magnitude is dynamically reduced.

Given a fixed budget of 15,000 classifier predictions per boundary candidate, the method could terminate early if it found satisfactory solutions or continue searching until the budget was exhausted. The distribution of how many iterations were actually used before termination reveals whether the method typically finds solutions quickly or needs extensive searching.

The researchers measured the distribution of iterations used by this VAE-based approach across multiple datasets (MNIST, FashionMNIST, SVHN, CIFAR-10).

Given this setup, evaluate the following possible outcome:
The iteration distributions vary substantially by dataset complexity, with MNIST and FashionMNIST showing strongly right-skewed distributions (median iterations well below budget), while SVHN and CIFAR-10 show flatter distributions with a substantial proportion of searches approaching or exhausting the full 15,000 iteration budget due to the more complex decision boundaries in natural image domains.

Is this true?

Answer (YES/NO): NO